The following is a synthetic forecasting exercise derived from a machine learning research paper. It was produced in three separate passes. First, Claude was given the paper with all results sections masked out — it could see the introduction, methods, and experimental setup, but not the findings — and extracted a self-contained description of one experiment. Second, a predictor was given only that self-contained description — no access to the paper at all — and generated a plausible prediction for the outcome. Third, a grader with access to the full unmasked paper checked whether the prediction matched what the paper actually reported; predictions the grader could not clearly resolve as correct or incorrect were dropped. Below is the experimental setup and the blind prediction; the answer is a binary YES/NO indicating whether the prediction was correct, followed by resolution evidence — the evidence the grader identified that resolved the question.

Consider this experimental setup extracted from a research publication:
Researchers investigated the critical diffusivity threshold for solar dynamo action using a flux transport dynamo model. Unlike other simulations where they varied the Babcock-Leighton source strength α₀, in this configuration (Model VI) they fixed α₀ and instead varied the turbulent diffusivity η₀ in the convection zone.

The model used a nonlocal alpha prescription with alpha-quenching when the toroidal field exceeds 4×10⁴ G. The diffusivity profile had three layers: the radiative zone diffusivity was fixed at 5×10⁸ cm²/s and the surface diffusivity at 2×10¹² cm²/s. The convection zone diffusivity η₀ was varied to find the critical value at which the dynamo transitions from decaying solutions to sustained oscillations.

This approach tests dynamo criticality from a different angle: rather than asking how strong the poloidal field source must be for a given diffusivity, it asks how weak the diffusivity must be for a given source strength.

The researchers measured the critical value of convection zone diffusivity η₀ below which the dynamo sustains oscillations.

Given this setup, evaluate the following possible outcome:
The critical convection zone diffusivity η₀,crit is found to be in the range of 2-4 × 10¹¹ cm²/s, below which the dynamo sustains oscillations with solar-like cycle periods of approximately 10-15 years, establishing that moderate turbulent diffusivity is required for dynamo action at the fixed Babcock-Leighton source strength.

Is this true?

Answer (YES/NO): NO